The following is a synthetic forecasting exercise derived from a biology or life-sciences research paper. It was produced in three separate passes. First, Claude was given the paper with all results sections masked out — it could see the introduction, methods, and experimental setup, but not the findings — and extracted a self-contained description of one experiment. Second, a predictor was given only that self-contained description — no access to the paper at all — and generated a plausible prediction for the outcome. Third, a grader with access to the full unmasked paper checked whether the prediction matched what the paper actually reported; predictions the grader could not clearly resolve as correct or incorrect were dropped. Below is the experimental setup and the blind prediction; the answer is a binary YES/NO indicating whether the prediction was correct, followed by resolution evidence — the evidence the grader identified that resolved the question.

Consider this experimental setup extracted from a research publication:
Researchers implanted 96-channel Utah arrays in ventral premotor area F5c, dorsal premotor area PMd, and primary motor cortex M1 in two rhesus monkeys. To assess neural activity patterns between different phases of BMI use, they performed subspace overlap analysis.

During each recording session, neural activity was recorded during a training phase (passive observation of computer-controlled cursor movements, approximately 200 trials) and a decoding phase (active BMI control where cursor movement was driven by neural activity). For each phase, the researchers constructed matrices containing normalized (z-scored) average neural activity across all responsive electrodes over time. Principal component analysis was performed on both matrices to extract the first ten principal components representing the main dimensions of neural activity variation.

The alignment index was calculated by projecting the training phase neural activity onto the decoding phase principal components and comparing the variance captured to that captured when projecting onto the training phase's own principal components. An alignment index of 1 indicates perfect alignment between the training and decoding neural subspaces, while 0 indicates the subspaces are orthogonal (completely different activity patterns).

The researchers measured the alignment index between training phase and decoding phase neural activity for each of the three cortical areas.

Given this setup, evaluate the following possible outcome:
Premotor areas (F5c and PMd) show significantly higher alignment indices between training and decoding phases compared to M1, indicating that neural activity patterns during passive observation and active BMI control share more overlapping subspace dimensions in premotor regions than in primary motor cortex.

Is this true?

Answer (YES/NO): NO